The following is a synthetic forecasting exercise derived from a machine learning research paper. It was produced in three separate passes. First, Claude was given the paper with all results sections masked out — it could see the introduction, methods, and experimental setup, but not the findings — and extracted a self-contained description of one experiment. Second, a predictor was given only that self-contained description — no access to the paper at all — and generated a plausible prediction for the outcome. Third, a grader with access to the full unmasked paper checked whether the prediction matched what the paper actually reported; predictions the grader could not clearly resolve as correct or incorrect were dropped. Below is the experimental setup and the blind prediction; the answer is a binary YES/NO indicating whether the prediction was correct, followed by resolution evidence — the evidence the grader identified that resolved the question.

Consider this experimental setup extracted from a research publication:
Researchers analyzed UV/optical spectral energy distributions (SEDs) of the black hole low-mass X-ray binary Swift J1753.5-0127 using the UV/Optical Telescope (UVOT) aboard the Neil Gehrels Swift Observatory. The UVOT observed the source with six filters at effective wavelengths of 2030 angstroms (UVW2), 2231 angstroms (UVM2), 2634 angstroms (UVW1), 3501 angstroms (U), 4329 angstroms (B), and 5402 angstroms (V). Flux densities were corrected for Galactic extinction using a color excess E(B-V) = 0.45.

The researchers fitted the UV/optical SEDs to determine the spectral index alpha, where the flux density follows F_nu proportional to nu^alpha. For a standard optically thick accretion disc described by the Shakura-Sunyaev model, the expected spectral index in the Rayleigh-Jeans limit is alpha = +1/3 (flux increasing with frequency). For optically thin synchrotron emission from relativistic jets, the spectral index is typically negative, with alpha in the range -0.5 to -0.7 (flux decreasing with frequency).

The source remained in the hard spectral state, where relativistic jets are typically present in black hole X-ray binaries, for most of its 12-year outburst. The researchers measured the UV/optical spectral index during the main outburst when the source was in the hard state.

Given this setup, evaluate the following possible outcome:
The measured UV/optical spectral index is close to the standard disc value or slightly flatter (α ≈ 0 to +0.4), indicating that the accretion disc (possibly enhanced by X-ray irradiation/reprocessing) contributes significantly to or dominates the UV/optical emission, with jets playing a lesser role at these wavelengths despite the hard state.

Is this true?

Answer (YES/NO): YES